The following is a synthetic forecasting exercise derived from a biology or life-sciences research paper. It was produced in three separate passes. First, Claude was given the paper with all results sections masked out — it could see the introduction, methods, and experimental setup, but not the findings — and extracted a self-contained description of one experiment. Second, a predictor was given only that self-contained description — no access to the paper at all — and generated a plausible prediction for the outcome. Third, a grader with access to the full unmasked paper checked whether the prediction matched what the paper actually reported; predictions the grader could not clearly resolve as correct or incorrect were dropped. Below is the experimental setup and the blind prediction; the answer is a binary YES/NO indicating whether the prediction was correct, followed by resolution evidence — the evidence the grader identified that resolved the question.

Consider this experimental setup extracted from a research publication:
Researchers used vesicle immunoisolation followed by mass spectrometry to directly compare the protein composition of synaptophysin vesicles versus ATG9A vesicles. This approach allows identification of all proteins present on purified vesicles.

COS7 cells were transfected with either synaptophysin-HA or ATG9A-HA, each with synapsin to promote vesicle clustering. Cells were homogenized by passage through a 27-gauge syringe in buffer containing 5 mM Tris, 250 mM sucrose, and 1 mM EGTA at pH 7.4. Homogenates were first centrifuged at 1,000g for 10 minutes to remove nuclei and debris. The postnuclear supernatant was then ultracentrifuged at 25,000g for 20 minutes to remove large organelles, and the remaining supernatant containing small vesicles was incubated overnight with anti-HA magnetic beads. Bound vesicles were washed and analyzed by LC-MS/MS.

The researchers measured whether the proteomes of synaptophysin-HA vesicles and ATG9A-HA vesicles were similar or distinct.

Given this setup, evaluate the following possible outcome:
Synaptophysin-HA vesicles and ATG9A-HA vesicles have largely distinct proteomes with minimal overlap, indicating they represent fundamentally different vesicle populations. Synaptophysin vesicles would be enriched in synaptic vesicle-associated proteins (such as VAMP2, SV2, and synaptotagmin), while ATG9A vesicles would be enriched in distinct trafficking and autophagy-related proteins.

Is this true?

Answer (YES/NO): NO